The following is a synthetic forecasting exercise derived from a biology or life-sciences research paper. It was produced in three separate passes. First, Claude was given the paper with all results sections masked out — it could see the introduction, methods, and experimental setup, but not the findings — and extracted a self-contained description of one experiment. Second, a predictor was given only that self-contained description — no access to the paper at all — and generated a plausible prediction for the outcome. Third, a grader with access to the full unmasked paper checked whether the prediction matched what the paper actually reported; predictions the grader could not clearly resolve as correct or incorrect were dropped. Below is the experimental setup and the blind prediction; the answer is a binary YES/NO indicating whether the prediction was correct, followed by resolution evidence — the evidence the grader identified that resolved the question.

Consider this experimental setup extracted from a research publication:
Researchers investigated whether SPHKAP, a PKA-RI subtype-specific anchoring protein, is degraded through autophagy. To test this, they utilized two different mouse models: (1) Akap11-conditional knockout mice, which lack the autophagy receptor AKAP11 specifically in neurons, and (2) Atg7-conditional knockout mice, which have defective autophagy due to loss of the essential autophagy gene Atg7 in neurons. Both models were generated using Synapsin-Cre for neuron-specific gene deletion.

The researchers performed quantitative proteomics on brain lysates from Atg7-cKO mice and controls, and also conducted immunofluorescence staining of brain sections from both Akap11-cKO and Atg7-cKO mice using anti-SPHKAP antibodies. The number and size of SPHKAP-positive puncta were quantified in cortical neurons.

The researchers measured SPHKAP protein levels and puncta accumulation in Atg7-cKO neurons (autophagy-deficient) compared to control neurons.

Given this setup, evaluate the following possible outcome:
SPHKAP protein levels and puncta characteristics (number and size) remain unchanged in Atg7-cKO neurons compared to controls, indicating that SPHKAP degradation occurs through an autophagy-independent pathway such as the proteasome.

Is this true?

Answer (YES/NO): NO